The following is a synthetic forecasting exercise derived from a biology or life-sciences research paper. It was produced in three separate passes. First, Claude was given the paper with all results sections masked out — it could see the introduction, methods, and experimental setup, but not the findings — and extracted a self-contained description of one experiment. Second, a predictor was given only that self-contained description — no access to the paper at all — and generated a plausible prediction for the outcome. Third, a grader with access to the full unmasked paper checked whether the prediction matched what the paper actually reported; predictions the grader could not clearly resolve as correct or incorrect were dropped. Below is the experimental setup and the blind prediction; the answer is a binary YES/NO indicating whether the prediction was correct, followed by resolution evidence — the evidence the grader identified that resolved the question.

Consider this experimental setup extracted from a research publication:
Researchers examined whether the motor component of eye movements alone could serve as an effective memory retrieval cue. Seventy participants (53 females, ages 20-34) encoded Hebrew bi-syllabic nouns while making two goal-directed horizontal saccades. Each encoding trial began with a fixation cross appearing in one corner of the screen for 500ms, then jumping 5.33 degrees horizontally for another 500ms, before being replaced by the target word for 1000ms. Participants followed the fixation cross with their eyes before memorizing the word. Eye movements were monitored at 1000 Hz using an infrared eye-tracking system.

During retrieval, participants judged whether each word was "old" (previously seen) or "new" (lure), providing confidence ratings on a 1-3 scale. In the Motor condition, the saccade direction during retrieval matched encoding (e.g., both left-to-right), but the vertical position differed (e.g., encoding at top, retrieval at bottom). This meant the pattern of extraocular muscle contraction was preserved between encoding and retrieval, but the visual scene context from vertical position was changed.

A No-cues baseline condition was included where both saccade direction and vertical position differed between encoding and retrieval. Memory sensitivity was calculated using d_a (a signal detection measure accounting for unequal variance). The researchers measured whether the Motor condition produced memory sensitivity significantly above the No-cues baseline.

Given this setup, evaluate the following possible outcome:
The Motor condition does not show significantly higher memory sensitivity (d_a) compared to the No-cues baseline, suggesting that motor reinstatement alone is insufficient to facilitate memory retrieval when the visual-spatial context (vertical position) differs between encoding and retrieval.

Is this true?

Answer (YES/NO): NO